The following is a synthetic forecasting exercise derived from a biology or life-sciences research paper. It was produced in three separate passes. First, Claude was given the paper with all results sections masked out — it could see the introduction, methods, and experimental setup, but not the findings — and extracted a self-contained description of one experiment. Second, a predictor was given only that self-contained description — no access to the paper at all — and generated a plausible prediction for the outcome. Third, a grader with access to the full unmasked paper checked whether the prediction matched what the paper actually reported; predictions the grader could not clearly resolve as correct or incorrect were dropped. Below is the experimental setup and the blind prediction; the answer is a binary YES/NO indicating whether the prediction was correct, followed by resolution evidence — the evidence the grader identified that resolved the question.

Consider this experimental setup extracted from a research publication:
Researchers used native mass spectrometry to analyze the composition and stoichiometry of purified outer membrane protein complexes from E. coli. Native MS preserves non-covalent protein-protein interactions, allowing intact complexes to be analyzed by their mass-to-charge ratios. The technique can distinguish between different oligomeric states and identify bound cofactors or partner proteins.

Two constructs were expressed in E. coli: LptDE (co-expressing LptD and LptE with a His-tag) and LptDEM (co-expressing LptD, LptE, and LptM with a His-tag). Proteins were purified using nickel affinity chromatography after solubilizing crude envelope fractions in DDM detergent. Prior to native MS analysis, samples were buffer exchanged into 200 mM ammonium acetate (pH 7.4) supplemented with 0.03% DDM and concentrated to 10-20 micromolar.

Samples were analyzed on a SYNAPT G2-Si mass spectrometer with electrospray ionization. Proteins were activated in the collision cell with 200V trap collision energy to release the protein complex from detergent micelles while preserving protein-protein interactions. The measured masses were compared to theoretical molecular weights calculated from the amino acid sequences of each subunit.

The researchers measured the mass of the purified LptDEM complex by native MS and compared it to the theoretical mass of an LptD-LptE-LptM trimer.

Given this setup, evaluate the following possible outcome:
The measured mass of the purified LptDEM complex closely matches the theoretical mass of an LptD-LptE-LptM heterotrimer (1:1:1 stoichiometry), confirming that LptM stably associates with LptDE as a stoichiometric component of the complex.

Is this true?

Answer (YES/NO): YES